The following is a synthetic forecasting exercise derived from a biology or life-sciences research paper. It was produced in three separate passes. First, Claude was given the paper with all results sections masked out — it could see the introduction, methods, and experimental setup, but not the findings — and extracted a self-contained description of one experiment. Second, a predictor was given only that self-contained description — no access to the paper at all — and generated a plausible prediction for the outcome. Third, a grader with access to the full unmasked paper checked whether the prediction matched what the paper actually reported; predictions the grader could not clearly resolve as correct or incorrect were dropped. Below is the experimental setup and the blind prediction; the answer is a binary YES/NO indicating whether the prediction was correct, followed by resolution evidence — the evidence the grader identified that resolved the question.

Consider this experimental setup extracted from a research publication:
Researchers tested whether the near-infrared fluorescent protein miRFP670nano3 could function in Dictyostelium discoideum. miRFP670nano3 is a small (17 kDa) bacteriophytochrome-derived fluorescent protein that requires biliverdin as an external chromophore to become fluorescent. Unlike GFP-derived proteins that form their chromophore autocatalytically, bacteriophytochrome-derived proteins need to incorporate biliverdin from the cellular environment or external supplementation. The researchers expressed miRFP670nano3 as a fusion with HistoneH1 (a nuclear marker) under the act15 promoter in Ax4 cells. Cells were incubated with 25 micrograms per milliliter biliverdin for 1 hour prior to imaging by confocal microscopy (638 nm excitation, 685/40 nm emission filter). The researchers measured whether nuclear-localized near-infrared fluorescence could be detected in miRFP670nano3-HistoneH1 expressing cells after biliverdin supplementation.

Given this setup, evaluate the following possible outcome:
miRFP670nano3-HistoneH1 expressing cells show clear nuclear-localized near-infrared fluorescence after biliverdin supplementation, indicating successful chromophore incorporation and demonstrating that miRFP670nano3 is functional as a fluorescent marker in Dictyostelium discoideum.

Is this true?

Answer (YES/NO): YES